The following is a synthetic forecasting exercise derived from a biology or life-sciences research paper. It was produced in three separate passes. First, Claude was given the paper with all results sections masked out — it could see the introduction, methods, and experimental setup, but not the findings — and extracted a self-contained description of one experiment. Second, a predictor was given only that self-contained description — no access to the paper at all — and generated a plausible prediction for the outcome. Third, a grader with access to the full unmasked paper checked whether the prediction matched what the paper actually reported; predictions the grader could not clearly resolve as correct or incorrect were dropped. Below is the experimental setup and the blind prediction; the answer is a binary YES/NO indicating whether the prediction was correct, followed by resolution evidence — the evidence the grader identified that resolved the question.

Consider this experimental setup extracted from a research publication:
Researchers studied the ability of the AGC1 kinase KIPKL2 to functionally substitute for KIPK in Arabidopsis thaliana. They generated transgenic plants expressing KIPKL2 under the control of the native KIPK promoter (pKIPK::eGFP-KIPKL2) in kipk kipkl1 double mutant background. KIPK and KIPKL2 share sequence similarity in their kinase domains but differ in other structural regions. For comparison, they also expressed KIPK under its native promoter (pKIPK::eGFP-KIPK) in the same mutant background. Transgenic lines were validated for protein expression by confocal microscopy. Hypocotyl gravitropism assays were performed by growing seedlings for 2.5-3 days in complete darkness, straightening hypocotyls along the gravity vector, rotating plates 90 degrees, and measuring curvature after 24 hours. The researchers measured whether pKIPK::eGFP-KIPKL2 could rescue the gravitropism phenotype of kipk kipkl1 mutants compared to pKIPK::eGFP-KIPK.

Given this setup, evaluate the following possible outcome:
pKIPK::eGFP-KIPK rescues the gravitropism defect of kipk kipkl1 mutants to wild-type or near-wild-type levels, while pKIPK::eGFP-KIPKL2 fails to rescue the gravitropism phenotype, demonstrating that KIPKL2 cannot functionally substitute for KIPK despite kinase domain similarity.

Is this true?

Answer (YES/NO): YES